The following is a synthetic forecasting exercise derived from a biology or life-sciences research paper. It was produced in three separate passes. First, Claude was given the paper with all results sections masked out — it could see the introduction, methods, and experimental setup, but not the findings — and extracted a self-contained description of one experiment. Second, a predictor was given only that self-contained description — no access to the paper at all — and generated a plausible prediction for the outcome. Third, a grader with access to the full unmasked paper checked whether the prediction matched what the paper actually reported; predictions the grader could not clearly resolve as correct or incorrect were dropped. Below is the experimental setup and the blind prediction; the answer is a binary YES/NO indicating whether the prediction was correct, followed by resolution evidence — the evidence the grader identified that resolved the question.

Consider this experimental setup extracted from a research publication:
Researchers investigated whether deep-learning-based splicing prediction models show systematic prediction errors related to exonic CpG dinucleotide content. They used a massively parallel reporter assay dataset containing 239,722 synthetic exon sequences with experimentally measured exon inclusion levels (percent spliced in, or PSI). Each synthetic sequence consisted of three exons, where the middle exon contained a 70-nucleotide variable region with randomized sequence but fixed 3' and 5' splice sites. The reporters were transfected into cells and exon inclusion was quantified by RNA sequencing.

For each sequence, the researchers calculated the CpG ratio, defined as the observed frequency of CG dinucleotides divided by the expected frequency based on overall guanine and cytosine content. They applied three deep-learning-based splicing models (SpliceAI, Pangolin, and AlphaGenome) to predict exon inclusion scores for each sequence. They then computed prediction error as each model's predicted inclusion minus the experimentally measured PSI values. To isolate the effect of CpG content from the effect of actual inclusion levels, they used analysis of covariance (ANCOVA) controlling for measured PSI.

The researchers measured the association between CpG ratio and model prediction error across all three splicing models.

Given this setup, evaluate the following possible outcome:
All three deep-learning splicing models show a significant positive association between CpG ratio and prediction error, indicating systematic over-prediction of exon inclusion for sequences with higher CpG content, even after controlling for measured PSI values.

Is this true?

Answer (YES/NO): YES